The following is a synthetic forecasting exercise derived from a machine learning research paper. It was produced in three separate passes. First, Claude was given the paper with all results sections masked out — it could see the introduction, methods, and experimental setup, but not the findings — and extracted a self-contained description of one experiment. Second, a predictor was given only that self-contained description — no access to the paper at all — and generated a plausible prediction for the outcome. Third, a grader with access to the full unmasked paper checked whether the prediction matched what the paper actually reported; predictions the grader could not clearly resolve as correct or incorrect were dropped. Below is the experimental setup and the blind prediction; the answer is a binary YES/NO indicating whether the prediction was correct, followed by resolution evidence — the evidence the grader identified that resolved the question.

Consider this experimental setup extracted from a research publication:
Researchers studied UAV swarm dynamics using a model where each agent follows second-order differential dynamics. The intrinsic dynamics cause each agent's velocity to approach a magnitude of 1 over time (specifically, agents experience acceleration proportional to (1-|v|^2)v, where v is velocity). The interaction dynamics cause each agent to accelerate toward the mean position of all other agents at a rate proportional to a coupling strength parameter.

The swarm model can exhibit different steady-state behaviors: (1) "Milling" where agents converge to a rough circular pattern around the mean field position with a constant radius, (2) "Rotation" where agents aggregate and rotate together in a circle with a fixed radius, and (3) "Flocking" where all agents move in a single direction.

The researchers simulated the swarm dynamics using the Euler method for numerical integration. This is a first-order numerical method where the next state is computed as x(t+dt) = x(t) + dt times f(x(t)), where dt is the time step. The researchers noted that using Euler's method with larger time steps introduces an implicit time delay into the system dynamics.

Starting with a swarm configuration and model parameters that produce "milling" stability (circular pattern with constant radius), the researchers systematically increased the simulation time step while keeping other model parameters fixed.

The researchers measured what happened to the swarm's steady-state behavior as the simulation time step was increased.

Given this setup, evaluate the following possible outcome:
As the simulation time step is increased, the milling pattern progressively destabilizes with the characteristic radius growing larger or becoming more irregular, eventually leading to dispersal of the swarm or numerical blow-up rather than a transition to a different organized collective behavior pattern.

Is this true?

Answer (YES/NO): NO